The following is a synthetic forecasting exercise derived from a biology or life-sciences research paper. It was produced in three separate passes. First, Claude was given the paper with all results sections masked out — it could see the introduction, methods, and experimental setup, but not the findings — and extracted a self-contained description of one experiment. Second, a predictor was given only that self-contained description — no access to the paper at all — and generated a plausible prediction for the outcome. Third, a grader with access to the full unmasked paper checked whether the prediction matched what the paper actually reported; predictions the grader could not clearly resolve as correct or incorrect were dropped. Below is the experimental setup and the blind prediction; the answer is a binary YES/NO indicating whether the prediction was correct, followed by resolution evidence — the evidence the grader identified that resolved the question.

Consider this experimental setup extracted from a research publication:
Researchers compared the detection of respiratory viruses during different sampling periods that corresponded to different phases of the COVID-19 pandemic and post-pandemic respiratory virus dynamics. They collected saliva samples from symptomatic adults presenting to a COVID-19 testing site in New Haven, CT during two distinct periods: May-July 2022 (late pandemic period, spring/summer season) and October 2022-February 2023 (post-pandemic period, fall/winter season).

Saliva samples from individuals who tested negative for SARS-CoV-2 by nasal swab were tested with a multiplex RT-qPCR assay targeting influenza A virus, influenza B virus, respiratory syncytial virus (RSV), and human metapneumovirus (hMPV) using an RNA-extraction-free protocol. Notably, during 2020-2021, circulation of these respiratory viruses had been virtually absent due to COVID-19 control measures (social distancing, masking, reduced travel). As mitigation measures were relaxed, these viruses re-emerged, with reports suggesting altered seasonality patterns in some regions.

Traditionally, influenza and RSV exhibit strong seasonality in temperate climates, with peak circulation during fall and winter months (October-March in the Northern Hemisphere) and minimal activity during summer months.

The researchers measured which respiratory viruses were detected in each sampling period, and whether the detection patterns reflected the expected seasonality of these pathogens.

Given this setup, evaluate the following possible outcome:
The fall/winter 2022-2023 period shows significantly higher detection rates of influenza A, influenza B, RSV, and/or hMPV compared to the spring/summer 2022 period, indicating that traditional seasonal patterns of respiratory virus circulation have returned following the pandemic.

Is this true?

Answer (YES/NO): YES